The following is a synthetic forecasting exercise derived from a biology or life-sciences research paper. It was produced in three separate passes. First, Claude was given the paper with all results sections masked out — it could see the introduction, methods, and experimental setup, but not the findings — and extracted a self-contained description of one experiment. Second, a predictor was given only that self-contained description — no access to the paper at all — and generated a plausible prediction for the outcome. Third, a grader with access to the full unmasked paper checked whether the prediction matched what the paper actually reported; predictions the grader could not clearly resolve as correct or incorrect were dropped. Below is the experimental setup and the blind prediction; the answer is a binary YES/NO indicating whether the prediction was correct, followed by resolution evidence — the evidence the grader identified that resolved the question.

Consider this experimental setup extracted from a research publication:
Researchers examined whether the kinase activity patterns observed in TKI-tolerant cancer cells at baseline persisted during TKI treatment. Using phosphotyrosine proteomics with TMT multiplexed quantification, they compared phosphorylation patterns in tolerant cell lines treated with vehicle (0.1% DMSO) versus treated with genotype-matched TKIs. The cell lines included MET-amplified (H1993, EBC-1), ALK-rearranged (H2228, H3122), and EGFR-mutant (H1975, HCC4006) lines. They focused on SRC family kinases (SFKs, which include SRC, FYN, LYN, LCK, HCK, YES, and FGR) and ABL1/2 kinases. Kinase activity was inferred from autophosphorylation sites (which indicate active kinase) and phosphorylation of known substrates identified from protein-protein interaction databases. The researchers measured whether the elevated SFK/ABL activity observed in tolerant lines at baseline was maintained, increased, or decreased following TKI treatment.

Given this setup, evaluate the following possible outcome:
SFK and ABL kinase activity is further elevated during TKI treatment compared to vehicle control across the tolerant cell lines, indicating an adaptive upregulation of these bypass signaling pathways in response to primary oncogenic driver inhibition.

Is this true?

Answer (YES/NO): NO